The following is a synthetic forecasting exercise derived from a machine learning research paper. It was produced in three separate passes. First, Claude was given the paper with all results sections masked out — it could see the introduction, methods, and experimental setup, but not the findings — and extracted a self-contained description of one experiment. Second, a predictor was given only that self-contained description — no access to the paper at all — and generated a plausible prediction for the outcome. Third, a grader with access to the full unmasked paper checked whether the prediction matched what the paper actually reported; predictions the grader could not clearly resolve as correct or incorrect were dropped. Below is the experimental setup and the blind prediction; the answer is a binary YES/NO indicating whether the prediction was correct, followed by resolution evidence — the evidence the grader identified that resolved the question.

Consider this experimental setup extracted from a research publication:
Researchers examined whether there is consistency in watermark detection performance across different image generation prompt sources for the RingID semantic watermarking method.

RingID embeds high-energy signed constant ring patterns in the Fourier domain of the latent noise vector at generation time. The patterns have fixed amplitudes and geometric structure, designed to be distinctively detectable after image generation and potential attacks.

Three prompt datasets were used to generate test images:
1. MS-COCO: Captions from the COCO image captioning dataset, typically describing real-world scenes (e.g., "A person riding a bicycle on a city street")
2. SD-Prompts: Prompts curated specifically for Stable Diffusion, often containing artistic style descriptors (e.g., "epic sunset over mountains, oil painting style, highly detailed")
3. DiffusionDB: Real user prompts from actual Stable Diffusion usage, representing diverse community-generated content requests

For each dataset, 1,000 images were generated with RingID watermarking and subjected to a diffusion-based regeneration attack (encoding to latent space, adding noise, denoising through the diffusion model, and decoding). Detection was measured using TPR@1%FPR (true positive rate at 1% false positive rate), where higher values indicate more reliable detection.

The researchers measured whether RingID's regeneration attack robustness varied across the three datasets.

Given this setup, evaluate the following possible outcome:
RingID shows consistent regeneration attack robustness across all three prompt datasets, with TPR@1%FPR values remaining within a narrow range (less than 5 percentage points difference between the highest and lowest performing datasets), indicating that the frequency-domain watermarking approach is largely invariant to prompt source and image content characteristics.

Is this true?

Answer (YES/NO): YES